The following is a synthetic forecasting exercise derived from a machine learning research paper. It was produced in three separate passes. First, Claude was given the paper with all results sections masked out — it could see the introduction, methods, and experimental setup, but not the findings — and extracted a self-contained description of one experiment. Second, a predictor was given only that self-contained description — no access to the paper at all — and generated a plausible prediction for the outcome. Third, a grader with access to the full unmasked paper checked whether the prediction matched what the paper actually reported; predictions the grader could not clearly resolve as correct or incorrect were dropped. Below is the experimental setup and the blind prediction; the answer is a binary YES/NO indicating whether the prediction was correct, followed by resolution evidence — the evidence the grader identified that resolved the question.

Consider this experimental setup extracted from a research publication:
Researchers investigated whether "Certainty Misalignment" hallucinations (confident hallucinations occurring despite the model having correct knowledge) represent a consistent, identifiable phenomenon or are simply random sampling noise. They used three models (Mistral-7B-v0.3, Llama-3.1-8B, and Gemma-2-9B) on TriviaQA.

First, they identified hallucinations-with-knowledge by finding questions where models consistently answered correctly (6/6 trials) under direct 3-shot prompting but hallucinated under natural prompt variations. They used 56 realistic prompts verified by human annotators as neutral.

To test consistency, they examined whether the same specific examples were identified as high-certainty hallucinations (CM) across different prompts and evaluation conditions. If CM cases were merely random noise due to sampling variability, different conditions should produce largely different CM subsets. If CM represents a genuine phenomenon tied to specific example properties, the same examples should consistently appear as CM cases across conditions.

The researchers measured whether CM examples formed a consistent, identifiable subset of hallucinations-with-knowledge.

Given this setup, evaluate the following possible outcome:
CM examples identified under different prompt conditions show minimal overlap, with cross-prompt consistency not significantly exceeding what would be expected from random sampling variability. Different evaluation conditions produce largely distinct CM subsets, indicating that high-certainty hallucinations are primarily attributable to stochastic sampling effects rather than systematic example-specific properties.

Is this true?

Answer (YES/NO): NO